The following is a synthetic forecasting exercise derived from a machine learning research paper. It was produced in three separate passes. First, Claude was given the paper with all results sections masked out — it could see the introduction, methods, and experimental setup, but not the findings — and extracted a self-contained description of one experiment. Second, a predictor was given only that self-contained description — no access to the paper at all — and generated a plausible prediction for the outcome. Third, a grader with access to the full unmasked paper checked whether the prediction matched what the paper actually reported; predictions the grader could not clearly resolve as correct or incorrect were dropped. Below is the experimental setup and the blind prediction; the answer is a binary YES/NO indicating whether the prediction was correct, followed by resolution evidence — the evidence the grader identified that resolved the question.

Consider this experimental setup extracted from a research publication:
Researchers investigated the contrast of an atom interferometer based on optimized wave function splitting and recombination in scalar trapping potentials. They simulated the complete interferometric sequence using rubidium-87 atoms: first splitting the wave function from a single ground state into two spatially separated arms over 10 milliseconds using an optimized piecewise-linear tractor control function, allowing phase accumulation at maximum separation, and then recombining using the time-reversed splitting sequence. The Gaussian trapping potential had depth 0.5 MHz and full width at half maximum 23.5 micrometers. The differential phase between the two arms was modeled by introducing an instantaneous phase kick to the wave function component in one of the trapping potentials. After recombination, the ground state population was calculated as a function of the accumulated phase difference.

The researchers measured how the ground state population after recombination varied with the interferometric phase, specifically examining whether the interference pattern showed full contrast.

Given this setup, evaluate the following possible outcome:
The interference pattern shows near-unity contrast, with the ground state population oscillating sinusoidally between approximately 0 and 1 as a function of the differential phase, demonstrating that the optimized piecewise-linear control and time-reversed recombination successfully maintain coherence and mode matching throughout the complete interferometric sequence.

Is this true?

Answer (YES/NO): YES